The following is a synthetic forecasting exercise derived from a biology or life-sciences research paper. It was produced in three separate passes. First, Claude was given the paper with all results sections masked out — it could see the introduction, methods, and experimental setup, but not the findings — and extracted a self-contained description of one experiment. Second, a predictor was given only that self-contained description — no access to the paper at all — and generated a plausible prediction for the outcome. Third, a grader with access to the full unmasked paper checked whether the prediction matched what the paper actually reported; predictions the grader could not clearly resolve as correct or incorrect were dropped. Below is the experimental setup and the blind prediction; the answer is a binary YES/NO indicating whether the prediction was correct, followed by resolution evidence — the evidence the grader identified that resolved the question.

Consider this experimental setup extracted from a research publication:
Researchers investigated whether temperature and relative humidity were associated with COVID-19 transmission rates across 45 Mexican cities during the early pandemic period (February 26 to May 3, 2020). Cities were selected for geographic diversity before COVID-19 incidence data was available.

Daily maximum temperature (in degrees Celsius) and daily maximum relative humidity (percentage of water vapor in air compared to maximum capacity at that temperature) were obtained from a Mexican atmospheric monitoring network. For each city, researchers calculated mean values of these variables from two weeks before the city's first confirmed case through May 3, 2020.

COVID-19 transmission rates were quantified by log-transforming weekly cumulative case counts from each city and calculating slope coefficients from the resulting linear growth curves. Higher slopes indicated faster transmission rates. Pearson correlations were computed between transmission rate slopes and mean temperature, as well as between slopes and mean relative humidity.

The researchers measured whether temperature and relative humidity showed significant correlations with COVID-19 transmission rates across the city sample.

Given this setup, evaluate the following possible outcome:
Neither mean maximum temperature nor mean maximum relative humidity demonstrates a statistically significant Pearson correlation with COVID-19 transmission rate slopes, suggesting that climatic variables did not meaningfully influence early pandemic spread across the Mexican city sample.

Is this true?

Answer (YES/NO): YES